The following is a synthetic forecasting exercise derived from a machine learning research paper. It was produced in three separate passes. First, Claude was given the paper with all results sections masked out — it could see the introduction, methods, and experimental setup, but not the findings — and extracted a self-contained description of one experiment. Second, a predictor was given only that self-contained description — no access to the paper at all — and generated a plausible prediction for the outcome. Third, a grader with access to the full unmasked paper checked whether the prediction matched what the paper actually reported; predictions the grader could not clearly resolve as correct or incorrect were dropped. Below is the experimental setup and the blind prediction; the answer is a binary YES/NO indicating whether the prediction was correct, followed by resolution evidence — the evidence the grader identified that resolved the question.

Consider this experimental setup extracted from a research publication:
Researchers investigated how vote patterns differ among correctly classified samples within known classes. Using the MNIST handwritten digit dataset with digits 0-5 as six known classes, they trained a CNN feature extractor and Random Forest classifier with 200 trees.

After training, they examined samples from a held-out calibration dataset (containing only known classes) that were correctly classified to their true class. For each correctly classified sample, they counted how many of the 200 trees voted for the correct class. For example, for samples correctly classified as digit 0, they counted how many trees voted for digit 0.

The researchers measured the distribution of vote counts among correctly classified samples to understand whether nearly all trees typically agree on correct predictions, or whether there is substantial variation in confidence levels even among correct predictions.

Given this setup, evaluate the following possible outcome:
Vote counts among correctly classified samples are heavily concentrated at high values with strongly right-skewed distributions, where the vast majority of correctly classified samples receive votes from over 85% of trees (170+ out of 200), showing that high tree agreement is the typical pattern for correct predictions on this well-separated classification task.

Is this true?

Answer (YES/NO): YES